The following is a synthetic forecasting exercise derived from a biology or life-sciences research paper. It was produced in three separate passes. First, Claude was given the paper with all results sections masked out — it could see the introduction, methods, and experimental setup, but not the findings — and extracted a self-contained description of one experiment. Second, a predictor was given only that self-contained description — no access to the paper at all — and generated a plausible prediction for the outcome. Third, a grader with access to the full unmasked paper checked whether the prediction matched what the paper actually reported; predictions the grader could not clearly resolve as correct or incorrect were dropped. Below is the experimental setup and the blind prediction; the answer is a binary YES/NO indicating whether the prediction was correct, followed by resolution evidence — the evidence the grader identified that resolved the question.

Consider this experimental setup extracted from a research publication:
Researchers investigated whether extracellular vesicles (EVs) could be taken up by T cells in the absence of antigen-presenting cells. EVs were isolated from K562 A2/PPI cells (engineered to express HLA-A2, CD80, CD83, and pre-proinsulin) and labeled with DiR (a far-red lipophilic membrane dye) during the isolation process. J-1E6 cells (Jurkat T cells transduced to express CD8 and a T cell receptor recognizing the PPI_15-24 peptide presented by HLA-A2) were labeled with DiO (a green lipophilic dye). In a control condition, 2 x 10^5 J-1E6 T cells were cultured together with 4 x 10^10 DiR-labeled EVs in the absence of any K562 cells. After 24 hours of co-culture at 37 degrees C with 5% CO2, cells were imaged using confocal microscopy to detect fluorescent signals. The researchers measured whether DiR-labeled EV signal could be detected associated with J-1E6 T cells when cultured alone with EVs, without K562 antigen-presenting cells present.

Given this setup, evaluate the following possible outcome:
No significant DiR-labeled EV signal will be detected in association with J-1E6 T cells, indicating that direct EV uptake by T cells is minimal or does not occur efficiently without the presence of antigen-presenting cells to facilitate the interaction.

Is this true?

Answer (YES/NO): YES